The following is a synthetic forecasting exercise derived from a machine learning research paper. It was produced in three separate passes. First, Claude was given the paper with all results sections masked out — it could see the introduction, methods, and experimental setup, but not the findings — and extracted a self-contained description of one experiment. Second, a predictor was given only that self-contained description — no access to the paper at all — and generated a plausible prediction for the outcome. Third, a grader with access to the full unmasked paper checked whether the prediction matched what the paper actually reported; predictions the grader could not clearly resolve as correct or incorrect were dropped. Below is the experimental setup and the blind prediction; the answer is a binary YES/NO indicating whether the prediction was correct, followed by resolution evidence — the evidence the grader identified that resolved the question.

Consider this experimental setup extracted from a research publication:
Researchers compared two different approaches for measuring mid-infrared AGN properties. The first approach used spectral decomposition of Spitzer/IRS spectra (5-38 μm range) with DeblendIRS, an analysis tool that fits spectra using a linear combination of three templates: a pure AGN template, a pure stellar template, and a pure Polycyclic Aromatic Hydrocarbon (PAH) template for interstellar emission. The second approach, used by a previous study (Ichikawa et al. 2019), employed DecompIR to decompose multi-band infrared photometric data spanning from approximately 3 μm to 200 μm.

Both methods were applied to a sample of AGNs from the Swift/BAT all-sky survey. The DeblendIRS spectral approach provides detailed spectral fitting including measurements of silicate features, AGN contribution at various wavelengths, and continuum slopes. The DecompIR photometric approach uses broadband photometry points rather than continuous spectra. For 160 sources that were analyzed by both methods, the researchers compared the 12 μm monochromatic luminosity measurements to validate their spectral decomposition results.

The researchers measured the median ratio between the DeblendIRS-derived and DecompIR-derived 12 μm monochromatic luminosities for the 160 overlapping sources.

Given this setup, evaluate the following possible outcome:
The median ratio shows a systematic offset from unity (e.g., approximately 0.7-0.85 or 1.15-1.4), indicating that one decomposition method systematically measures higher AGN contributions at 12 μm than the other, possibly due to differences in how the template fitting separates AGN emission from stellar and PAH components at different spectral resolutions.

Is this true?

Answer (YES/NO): NO